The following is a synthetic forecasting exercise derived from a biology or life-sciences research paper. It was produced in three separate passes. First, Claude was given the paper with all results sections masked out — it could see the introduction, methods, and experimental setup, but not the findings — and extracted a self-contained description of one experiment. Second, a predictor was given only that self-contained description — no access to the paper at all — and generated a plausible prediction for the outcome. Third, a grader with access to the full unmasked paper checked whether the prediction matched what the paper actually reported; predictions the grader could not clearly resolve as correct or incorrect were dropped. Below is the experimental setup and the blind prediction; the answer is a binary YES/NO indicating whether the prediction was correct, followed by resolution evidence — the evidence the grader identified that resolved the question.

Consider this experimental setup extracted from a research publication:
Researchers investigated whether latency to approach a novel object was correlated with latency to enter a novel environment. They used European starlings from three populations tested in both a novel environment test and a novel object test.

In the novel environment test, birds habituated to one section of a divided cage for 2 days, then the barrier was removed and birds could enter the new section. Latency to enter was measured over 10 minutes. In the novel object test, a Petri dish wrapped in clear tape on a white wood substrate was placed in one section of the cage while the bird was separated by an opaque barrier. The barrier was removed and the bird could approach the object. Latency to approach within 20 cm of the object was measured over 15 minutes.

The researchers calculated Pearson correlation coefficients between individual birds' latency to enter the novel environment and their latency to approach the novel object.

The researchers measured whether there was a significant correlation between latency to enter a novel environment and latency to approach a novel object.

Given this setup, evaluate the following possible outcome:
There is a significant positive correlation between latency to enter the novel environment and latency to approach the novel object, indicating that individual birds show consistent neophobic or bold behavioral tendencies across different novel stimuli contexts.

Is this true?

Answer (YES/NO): NO